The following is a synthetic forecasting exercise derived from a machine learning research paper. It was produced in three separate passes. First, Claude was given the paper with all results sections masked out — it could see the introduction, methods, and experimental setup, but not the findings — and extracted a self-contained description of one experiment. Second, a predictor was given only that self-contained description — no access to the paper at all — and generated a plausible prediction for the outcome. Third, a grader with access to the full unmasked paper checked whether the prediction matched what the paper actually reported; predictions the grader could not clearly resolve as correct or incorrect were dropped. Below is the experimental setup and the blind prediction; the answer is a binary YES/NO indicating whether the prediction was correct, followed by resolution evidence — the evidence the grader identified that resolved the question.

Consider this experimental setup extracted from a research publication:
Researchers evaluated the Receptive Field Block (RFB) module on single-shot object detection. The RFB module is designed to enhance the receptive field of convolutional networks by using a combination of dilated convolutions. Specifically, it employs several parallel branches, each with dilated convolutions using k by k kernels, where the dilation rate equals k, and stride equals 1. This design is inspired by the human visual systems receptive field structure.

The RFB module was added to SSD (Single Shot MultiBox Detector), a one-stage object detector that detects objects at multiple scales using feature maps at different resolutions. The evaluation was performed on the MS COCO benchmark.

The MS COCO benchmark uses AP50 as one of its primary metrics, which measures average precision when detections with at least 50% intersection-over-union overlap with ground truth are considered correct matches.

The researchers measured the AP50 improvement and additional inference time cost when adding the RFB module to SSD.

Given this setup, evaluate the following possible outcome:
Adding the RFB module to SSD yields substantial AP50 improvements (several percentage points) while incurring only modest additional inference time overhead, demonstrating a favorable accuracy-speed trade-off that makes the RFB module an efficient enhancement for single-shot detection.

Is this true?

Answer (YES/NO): YES